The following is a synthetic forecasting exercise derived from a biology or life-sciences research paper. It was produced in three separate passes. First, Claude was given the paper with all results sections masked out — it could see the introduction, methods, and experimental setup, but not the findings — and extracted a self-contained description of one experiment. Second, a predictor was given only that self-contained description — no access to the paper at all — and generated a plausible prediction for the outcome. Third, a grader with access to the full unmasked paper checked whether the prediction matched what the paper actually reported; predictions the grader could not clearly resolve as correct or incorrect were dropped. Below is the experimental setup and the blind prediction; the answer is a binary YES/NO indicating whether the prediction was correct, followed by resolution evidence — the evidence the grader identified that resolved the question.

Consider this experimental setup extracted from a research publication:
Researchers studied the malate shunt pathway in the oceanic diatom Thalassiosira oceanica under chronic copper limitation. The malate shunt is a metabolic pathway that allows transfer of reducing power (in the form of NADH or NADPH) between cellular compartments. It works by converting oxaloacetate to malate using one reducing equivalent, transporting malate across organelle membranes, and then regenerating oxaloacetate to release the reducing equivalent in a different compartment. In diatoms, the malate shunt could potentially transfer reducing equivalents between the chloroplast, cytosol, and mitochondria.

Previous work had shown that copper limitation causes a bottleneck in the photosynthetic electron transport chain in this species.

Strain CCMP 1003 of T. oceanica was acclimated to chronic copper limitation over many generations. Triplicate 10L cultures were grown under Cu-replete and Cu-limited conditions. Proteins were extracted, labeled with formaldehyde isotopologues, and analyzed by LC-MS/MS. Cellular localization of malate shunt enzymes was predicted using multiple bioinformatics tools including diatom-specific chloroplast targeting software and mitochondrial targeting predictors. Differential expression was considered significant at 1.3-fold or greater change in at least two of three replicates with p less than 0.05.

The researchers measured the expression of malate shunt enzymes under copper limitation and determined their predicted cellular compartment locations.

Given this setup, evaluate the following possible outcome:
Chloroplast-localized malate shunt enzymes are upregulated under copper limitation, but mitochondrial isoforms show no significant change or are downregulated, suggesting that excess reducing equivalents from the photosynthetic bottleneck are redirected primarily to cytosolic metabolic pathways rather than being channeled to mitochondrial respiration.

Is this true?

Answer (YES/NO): NO